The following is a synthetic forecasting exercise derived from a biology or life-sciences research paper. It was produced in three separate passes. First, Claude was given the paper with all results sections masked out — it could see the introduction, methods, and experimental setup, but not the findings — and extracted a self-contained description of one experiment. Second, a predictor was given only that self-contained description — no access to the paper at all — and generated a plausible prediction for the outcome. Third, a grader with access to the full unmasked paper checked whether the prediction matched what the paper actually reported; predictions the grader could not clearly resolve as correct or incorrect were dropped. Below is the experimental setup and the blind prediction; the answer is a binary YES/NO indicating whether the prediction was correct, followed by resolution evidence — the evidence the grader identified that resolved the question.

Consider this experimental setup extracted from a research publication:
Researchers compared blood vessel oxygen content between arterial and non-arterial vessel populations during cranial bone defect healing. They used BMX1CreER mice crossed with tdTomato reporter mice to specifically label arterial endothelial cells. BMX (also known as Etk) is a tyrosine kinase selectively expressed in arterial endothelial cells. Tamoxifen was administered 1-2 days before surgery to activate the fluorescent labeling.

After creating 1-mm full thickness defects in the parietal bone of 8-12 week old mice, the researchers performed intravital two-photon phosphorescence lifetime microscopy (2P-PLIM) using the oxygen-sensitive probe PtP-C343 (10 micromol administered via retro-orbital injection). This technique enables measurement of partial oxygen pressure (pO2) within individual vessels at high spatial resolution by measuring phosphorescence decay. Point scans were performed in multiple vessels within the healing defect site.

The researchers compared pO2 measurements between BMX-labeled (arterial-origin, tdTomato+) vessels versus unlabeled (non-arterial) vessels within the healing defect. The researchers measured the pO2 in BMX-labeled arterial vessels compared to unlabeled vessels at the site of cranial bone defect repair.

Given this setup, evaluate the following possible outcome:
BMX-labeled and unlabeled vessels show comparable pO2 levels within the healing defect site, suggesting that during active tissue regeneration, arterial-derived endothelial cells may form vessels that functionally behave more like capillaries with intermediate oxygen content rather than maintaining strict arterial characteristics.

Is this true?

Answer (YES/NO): NO